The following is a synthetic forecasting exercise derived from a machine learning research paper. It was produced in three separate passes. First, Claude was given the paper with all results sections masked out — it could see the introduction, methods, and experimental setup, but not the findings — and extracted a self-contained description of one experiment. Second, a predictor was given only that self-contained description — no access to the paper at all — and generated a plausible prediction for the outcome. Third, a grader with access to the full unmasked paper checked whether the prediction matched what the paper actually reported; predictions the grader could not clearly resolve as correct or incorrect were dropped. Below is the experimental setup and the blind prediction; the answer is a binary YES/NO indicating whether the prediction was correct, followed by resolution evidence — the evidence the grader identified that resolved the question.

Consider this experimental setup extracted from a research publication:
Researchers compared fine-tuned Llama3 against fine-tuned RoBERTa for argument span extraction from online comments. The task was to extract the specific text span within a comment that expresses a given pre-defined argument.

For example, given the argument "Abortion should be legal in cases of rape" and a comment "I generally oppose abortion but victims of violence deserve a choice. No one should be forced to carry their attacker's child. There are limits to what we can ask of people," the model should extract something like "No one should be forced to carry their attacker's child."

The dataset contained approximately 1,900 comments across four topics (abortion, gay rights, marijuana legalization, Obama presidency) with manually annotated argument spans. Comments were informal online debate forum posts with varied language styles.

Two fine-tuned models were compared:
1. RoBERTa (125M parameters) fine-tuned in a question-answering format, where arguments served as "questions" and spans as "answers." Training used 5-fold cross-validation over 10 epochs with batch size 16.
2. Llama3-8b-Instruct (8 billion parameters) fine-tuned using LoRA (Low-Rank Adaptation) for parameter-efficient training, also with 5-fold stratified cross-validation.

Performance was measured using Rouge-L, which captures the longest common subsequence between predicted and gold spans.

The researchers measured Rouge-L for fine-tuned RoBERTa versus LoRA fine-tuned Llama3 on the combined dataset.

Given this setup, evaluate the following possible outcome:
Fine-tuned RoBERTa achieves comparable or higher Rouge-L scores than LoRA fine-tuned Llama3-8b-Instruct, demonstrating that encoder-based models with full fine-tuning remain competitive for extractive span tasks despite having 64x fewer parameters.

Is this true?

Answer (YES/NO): NO